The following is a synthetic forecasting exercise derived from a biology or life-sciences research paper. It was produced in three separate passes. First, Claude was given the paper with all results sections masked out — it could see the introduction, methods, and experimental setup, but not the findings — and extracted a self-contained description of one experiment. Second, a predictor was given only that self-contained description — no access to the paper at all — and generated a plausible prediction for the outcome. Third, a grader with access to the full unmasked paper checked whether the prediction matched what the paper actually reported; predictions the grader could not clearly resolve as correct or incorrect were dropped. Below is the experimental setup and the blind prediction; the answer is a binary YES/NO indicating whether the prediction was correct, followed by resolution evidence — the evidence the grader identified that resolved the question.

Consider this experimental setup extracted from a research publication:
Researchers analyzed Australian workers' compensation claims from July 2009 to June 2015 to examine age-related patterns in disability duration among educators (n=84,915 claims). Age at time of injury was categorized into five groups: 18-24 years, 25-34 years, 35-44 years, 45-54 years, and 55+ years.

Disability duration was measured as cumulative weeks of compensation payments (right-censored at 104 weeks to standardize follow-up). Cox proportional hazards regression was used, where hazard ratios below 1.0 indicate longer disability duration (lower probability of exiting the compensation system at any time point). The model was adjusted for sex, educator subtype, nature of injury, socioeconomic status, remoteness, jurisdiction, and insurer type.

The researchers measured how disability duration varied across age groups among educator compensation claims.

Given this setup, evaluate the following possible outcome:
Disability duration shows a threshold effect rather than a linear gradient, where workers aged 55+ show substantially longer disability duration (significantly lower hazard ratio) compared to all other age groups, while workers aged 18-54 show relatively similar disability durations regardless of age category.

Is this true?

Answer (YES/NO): NO